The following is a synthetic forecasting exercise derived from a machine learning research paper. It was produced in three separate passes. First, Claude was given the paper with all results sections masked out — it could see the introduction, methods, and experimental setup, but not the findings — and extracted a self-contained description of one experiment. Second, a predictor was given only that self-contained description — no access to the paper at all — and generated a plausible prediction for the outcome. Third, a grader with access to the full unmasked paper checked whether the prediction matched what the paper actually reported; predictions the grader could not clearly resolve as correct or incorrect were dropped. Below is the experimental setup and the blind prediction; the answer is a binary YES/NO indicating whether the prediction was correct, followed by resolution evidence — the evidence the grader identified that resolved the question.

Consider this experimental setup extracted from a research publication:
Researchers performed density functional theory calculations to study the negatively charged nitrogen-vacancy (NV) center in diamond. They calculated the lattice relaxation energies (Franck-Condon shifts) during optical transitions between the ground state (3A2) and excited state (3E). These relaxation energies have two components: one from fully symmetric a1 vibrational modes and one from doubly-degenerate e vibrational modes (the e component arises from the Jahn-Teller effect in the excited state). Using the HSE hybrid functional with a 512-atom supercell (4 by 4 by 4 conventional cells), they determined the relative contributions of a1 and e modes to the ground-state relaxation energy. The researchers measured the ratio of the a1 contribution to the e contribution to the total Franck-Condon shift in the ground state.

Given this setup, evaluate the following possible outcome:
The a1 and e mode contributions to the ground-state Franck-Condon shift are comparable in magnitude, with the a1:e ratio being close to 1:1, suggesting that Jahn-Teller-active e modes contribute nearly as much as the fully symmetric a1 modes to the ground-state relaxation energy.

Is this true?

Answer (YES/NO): NO